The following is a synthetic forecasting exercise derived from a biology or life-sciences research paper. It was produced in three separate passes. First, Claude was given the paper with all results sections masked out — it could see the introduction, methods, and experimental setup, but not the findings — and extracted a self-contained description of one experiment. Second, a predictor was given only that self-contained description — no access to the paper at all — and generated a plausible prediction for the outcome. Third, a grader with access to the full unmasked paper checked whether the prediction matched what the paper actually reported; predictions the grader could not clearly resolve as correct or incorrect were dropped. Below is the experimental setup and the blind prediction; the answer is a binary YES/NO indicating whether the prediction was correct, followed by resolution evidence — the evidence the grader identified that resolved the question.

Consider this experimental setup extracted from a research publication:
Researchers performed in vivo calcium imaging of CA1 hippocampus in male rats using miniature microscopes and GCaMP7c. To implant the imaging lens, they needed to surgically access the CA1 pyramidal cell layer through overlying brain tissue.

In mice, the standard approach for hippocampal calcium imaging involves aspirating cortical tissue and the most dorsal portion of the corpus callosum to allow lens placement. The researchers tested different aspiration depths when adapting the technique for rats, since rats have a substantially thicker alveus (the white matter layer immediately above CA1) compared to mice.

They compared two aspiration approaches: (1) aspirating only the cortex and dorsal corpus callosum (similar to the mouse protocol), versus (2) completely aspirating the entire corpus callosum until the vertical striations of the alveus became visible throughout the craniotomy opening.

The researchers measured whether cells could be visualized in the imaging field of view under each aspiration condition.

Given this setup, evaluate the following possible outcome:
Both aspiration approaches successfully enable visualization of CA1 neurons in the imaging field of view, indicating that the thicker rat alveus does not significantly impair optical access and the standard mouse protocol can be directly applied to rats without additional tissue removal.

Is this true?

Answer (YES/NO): NO